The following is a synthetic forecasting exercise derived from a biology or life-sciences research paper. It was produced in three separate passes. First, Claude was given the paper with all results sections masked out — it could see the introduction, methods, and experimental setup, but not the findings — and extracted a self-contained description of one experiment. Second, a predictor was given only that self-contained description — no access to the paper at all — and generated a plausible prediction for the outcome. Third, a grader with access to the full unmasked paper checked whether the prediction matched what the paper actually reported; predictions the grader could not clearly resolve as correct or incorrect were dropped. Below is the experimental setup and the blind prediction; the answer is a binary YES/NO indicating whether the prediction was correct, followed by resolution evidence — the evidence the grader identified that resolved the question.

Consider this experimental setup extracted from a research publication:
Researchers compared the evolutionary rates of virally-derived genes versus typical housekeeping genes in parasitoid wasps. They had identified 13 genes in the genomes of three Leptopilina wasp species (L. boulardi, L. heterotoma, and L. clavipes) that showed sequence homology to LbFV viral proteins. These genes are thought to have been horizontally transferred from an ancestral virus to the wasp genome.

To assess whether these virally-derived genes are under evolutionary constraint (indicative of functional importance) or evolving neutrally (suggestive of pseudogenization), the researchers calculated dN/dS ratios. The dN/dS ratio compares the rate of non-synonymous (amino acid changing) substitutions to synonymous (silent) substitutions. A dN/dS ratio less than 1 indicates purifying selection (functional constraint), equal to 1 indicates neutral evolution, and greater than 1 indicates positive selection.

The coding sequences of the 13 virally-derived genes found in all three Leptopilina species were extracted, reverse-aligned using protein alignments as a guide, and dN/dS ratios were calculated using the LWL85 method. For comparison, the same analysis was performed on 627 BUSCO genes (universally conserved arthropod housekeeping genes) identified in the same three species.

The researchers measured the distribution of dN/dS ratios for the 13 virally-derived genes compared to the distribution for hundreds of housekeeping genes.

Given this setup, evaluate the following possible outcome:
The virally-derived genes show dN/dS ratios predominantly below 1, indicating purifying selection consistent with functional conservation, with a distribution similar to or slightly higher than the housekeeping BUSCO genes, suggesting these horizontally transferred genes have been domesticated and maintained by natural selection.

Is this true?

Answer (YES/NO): YES